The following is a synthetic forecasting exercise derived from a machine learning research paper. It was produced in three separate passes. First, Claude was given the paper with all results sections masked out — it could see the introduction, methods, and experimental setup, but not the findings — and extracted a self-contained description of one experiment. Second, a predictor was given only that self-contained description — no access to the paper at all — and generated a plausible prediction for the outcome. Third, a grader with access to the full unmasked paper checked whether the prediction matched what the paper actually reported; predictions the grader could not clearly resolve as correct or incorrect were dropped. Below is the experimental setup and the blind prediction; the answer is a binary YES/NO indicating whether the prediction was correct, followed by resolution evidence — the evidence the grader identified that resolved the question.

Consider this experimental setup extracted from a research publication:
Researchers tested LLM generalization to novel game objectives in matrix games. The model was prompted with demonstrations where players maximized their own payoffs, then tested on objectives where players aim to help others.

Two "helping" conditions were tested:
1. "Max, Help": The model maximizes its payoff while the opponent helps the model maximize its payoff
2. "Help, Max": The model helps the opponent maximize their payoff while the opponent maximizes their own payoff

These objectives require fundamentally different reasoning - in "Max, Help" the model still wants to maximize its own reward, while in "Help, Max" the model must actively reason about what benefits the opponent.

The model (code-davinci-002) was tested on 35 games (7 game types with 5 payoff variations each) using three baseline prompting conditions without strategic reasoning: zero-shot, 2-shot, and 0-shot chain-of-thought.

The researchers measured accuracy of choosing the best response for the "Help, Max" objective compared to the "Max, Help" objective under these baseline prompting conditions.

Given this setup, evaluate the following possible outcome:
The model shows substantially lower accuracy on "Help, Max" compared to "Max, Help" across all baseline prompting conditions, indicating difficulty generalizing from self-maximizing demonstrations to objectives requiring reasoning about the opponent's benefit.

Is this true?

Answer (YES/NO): NO